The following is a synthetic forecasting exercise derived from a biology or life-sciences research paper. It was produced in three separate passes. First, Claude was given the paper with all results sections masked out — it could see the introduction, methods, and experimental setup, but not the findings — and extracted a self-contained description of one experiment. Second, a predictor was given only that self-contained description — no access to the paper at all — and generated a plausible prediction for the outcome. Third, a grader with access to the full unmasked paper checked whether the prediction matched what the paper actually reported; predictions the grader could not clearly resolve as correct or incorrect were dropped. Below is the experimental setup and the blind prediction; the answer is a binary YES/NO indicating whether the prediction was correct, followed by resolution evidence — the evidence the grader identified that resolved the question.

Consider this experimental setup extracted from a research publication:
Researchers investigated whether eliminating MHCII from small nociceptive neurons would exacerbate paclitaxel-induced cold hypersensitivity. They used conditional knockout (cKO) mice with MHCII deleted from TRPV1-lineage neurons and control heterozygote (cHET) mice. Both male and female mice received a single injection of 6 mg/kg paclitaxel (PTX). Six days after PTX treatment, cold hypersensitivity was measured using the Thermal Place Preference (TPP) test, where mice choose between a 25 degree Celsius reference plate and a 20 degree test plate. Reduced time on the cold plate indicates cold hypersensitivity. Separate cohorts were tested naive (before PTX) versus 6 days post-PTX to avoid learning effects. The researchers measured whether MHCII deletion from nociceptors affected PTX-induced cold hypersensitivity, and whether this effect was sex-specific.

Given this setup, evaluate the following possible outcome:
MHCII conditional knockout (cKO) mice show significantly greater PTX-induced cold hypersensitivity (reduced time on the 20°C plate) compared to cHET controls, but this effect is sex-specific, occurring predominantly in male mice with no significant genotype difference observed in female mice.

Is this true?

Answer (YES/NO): NO